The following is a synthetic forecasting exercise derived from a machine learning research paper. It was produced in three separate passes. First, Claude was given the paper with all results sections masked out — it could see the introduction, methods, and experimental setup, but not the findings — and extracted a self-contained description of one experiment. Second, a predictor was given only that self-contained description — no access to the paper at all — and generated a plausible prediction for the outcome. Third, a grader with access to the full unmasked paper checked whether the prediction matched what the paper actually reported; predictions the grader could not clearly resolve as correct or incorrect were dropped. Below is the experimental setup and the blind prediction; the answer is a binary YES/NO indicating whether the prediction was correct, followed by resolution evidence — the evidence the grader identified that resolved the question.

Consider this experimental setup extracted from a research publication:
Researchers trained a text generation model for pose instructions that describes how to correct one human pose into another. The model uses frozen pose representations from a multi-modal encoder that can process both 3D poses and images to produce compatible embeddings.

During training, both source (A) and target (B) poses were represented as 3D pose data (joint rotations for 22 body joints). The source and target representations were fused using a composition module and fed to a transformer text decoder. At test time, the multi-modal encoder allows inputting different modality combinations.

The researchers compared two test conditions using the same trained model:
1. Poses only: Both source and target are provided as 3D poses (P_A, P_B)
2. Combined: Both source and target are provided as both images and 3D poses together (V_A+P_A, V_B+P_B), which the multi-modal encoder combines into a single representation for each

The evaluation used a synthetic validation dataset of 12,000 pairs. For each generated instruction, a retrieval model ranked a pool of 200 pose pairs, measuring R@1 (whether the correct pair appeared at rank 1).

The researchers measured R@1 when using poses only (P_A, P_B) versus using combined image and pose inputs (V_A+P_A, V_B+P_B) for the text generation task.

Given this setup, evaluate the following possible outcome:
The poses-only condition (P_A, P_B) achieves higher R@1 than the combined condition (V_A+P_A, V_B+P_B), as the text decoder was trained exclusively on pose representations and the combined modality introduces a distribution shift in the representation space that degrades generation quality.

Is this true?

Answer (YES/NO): YES